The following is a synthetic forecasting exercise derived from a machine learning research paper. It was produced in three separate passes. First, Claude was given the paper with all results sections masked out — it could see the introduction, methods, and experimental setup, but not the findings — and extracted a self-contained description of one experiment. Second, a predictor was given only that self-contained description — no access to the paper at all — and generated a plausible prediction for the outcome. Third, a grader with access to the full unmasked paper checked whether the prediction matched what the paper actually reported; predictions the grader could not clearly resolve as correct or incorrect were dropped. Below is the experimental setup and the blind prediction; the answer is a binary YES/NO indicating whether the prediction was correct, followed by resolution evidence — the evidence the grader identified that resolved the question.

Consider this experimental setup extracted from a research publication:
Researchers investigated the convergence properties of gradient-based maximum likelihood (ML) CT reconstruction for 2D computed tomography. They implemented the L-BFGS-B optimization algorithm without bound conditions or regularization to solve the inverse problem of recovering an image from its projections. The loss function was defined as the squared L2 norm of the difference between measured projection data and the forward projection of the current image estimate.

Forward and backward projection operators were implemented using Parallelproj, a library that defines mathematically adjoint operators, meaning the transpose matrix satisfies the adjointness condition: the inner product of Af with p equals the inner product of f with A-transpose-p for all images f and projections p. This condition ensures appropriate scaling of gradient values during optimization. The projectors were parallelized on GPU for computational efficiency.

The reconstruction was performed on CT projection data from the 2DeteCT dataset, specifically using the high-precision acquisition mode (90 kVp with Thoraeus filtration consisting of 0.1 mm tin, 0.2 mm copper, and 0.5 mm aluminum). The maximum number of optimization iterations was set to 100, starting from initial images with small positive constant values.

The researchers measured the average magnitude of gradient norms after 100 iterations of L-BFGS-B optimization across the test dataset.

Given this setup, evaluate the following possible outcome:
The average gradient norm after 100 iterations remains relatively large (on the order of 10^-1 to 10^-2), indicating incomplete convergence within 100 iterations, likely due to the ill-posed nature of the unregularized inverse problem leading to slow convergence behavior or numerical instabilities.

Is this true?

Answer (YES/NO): NO